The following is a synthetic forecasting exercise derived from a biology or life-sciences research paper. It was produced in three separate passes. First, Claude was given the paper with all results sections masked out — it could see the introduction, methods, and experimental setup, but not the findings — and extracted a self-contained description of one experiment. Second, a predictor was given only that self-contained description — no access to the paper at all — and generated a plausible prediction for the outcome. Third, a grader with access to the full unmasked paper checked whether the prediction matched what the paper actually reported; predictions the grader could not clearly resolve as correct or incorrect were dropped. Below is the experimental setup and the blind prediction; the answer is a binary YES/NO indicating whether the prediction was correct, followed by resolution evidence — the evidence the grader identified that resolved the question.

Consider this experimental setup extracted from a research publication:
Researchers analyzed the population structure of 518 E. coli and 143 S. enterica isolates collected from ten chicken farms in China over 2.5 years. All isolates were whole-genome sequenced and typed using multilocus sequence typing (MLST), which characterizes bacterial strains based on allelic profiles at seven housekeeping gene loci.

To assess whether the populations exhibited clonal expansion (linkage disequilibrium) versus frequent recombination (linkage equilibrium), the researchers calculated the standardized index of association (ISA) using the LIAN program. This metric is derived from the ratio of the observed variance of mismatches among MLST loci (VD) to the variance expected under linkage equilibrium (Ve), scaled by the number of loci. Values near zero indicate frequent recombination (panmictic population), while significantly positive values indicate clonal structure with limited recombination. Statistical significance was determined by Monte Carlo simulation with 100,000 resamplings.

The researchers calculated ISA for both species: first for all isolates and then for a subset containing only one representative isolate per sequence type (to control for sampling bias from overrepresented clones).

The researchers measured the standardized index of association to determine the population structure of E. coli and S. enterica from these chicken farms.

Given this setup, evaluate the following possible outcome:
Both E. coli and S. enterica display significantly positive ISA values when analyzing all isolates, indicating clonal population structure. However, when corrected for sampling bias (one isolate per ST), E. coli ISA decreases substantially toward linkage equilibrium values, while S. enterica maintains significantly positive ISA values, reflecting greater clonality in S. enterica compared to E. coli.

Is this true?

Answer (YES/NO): NO